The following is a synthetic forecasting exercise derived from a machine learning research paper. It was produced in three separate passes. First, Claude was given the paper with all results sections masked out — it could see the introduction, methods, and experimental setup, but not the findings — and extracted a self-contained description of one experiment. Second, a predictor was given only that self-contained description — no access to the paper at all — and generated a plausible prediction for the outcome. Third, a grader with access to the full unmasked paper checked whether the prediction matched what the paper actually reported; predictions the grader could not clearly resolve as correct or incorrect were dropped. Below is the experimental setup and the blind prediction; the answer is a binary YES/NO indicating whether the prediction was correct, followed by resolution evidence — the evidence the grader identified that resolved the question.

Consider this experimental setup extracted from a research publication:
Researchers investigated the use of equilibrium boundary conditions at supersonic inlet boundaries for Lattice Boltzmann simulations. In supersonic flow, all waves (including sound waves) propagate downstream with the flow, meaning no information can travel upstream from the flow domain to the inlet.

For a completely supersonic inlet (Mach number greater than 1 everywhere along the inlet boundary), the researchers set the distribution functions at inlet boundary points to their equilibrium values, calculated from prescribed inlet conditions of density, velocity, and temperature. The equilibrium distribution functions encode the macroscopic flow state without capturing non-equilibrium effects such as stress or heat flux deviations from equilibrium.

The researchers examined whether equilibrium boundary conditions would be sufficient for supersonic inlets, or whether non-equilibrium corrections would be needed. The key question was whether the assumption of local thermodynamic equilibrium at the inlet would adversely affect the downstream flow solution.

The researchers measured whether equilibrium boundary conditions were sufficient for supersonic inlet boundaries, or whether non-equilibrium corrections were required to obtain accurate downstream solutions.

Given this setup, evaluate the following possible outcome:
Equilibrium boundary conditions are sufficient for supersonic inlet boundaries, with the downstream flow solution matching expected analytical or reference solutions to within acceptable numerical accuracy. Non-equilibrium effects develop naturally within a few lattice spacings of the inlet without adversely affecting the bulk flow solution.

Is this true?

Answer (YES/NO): YES